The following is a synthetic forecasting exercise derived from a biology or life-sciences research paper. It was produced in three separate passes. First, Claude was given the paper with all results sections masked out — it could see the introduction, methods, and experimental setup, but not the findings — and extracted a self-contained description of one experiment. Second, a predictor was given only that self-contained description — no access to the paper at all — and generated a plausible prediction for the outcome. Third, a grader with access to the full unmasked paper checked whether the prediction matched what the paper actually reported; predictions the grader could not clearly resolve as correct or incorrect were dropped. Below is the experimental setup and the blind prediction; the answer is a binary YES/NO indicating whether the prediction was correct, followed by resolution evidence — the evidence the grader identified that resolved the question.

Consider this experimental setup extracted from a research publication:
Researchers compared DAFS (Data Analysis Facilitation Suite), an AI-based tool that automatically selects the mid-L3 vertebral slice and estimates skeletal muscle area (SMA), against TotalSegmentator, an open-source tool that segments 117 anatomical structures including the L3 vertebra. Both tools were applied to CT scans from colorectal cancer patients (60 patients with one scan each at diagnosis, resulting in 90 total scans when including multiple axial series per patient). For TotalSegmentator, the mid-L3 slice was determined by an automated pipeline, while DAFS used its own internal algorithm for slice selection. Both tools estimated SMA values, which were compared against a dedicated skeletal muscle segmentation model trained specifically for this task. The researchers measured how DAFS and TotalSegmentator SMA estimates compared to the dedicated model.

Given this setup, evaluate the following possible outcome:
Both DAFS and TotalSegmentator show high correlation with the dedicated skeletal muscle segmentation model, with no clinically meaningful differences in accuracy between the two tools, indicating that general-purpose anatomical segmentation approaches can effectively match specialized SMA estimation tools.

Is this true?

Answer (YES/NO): NO